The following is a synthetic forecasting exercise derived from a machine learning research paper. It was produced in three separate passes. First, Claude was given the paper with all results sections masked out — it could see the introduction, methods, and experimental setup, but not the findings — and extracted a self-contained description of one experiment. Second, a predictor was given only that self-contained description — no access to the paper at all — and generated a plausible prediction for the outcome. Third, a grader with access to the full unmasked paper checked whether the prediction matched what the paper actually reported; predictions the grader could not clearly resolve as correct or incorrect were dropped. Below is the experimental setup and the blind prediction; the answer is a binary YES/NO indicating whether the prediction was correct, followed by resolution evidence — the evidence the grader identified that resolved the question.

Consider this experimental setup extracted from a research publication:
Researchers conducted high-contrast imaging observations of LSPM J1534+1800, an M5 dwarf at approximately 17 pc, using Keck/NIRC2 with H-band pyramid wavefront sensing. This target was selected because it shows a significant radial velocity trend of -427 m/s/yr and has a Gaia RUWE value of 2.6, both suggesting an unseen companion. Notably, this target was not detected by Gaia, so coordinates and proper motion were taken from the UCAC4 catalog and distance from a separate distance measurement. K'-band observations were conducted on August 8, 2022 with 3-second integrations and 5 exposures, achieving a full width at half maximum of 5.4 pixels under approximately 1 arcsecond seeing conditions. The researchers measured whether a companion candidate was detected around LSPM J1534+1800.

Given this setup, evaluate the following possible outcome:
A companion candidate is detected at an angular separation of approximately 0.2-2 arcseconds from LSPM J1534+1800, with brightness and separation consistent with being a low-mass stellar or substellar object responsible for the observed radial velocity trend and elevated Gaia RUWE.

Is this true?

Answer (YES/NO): NO